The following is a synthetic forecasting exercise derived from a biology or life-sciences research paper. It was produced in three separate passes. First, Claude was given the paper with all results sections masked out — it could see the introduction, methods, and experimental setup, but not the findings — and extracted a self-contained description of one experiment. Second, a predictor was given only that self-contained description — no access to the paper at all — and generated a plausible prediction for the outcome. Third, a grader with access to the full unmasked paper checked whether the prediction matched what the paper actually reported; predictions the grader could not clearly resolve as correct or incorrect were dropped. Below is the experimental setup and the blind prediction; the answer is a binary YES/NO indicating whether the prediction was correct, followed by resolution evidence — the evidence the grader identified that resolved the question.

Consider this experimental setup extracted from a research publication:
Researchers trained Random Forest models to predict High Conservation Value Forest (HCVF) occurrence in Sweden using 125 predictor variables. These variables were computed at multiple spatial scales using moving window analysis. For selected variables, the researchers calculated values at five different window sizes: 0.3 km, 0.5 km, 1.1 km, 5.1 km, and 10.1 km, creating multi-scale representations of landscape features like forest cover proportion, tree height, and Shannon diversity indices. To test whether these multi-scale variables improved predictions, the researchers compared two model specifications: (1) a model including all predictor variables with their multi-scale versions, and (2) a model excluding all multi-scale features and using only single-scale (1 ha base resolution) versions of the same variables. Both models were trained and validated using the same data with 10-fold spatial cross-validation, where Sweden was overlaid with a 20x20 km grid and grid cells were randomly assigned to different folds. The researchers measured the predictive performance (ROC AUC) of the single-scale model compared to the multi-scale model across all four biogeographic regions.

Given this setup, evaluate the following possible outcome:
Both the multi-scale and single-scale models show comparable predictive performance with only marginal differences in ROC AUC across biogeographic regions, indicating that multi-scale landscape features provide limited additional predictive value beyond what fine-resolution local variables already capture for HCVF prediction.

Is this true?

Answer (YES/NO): YES